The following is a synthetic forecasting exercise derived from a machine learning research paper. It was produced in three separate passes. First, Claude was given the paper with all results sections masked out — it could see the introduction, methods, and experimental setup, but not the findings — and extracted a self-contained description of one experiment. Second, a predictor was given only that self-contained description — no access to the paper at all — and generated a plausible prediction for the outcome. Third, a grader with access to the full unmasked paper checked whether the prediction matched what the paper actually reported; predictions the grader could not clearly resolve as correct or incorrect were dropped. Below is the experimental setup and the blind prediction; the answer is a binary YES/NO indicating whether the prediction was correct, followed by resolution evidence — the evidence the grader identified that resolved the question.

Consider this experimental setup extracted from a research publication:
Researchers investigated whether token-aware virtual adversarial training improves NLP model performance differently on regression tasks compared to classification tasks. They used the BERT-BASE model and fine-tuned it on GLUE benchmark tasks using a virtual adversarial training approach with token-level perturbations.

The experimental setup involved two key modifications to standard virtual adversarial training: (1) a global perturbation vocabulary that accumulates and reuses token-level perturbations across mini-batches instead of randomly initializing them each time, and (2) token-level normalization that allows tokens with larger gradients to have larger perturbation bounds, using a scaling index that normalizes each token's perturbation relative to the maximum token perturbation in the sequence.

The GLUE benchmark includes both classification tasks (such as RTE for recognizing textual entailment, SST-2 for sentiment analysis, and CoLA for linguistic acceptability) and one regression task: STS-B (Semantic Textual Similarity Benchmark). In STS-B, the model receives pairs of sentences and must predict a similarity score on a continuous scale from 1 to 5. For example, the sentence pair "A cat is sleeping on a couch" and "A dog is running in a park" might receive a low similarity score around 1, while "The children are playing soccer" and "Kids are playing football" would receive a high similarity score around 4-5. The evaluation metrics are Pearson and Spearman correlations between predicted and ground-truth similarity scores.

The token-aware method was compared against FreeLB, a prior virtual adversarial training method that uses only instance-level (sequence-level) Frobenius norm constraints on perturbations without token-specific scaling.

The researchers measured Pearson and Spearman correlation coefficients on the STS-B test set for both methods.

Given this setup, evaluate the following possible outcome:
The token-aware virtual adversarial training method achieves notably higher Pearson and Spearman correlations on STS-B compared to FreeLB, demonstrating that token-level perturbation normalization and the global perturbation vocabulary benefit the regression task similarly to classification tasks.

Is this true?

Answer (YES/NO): NO